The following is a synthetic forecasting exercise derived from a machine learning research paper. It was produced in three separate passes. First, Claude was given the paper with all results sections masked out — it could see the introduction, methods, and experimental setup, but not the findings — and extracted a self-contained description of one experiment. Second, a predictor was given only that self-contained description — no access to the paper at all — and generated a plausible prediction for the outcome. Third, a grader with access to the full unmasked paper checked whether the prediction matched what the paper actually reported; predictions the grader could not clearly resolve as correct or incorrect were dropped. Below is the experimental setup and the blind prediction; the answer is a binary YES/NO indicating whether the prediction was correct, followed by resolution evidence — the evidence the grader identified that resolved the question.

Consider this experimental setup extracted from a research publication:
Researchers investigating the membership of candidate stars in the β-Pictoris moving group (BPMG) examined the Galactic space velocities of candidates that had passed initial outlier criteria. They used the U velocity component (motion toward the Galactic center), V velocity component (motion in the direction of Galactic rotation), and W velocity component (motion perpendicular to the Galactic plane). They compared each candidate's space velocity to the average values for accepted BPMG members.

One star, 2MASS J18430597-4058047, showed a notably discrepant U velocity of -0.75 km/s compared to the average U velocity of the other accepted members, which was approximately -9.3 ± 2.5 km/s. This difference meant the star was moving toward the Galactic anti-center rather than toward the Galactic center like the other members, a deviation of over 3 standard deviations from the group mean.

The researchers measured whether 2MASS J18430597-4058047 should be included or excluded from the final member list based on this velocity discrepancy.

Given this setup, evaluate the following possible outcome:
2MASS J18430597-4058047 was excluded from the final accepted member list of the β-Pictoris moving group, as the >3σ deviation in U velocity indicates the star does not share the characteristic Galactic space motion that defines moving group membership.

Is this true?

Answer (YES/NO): YES